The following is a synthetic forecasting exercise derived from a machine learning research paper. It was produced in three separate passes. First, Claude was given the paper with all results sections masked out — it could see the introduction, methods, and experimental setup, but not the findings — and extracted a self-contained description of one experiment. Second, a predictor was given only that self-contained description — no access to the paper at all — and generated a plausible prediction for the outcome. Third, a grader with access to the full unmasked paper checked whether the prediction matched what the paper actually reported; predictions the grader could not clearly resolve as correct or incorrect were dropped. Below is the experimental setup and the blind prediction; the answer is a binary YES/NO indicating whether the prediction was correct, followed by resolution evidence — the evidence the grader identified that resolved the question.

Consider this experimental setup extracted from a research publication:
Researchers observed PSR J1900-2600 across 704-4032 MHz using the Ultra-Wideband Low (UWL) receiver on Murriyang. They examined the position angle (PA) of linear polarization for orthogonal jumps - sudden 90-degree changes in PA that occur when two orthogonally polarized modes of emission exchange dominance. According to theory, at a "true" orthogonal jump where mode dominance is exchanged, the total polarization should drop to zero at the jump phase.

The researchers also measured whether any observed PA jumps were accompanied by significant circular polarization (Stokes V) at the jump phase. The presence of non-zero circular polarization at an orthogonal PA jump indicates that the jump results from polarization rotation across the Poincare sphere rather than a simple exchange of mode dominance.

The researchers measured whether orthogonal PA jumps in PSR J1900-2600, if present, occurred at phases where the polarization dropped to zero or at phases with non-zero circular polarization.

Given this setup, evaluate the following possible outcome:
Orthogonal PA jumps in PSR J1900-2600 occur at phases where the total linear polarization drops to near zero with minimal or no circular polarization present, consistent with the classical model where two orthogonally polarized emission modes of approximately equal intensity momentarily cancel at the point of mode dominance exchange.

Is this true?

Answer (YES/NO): NO